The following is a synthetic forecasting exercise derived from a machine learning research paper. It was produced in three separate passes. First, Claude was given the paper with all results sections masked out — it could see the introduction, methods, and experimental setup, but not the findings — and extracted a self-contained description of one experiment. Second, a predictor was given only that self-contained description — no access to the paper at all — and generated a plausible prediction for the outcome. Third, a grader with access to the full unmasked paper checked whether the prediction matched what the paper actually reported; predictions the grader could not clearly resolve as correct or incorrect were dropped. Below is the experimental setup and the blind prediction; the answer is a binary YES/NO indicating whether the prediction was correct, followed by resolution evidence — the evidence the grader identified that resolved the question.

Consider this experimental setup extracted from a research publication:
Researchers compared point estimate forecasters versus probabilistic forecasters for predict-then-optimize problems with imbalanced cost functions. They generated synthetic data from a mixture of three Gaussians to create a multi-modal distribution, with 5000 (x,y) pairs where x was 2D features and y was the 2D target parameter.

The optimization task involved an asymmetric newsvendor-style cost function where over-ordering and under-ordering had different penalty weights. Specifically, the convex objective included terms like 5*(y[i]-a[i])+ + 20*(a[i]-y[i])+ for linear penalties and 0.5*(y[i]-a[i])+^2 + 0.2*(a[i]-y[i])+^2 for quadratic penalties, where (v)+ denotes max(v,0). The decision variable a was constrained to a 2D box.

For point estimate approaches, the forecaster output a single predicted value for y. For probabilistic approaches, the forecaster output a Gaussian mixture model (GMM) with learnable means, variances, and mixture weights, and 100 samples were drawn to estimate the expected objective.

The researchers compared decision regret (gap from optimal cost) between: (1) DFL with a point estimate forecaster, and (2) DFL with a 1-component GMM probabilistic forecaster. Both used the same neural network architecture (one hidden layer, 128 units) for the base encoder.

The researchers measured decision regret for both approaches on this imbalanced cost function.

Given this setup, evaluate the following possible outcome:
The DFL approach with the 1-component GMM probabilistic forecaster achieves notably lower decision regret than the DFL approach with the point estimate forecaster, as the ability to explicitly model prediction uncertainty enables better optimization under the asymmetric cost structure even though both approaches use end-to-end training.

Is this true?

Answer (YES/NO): YES